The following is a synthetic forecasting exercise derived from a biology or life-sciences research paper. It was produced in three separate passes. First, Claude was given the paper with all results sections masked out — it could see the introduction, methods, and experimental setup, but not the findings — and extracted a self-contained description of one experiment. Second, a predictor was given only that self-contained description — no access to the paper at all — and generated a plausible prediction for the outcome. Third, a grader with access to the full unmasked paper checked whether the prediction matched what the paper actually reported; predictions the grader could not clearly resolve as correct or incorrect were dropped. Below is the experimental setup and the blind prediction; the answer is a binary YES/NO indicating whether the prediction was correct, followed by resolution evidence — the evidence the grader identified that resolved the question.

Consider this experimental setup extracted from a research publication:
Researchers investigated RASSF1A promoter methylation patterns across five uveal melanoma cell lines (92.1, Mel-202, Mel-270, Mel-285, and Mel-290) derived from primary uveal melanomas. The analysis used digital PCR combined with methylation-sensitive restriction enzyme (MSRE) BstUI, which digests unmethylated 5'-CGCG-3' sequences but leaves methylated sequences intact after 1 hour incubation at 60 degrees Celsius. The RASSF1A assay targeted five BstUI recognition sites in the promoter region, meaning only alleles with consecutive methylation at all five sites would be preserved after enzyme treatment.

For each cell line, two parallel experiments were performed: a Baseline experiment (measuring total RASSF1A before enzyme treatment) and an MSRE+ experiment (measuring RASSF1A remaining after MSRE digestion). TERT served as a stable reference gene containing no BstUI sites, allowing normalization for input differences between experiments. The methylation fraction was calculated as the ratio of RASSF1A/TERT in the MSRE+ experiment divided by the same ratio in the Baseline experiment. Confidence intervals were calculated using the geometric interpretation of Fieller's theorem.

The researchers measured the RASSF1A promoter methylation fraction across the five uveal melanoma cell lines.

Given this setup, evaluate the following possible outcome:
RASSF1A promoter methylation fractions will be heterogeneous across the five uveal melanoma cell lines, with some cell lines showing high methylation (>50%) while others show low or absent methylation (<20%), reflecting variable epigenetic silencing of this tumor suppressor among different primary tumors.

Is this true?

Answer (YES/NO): YES